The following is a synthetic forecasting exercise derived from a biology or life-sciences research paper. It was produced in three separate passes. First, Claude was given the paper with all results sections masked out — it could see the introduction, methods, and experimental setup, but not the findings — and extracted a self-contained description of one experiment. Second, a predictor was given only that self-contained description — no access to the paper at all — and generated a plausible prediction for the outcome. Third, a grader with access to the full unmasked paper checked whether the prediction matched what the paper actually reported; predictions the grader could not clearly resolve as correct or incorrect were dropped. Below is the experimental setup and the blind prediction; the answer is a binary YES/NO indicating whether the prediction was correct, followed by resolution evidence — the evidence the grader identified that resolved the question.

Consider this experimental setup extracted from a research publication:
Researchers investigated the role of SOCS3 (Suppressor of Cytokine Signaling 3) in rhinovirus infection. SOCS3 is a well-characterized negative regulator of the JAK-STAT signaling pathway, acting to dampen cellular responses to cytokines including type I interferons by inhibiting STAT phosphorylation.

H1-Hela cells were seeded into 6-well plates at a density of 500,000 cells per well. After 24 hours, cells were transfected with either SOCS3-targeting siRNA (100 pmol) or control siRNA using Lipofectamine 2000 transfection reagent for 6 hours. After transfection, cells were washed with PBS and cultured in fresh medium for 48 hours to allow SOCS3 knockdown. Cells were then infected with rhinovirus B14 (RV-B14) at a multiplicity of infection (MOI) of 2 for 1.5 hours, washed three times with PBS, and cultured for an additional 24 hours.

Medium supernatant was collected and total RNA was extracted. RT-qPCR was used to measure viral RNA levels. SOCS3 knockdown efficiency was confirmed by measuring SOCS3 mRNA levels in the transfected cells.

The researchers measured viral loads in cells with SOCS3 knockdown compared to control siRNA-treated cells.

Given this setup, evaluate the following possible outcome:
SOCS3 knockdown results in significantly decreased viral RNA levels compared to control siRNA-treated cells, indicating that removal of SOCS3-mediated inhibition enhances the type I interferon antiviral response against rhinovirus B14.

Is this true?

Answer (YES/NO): YES